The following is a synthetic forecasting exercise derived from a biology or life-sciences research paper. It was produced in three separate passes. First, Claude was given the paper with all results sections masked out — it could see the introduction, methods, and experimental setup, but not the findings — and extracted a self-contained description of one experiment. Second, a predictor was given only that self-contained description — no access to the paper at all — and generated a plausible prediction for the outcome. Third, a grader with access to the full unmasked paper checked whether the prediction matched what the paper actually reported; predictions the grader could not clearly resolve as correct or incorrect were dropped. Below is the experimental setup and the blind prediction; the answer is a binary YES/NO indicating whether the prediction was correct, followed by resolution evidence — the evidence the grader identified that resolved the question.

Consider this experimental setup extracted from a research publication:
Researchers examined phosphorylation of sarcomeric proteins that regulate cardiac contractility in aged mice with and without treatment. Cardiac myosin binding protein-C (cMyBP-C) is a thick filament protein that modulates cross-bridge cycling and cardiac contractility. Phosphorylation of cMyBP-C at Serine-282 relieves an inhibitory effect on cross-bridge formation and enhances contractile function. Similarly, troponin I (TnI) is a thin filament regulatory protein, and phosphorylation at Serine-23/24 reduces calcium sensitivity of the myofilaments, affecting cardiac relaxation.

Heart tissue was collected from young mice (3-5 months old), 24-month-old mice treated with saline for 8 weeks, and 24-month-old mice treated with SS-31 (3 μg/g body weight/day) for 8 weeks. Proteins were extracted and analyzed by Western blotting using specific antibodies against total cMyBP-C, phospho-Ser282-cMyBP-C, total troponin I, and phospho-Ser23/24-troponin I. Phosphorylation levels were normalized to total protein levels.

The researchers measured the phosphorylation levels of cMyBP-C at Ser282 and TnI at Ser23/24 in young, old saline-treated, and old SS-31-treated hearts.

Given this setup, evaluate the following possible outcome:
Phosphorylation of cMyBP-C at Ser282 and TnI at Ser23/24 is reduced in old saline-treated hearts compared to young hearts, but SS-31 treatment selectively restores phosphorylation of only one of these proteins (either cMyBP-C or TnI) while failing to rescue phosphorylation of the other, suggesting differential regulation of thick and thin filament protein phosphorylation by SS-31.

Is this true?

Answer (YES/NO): NO